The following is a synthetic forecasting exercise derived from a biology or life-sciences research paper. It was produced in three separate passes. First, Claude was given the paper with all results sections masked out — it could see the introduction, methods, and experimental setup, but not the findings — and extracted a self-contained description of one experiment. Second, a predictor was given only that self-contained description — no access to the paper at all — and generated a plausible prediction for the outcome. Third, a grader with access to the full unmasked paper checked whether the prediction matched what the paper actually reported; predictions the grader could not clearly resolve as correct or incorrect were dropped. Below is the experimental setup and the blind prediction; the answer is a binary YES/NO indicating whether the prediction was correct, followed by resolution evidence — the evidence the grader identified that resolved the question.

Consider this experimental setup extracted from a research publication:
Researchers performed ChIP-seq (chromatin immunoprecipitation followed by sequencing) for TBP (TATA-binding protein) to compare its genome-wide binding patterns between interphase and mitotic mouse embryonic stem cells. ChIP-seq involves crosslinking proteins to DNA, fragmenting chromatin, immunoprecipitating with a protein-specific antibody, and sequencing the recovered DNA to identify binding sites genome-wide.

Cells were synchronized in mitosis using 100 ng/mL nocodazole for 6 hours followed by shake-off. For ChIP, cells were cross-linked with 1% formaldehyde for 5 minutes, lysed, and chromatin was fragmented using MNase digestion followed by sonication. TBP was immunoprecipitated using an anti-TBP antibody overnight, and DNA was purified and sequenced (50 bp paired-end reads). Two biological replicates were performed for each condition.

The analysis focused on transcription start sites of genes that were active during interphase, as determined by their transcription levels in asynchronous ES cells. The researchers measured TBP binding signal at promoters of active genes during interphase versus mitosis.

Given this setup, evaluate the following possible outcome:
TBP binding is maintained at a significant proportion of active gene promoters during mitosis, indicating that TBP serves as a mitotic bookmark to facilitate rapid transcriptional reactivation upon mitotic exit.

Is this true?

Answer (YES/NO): YES